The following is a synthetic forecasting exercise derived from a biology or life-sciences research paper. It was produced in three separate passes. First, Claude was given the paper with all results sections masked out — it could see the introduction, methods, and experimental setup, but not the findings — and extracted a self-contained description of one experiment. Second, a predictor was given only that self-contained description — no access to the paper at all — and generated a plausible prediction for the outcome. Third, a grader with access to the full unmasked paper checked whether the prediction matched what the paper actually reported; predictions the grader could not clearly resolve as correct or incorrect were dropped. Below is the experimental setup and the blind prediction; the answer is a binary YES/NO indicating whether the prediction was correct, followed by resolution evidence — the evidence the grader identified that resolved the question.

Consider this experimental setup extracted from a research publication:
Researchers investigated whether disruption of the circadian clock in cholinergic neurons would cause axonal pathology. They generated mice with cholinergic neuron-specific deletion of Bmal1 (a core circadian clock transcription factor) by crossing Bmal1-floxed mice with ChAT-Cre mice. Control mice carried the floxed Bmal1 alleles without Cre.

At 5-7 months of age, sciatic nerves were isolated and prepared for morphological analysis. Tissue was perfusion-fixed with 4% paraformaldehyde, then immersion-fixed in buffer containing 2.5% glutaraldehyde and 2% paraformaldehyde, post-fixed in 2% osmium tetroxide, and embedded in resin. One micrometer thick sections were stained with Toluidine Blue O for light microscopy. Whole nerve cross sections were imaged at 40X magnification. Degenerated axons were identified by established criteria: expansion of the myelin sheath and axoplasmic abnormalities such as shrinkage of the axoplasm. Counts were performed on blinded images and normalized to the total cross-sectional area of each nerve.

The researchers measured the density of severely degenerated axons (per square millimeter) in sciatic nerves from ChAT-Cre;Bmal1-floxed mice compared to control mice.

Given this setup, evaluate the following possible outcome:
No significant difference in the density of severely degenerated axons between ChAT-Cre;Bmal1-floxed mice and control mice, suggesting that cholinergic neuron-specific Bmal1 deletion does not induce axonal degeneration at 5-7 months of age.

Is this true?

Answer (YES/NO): NO